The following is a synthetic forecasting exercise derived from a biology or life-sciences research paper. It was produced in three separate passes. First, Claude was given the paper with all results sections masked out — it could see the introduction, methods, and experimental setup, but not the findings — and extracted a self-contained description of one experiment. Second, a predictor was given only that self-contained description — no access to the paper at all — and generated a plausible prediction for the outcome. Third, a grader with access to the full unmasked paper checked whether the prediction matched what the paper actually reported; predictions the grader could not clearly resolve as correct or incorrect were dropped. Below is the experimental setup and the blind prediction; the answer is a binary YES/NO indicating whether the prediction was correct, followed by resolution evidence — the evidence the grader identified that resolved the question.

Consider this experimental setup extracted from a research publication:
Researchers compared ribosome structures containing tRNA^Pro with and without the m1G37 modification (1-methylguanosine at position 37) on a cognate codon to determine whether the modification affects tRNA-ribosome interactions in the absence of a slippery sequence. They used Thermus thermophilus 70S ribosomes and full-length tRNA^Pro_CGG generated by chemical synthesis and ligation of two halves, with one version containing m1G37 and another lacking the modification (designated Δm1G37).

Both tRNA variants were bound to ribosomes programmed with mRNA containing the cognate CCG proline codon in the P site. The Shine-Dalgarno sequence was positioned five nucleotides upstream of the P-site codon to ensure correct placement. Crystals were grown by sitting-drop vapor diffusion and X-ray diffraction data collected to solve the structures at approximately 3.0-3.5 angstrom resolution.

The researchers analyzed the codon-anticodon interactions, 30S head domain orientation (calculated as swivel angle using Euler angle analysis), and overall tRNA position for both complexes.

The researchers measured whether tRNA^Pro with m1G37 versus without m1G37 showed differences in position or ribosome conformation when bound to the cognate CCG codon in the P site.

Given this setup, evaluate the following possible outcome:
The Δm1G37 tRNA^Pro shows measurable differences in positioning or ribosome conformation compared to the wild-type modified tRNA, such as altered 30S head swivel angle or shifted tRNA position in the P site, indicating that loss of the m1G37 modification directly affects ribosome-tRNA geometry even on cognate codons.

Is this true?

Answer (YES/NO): NO